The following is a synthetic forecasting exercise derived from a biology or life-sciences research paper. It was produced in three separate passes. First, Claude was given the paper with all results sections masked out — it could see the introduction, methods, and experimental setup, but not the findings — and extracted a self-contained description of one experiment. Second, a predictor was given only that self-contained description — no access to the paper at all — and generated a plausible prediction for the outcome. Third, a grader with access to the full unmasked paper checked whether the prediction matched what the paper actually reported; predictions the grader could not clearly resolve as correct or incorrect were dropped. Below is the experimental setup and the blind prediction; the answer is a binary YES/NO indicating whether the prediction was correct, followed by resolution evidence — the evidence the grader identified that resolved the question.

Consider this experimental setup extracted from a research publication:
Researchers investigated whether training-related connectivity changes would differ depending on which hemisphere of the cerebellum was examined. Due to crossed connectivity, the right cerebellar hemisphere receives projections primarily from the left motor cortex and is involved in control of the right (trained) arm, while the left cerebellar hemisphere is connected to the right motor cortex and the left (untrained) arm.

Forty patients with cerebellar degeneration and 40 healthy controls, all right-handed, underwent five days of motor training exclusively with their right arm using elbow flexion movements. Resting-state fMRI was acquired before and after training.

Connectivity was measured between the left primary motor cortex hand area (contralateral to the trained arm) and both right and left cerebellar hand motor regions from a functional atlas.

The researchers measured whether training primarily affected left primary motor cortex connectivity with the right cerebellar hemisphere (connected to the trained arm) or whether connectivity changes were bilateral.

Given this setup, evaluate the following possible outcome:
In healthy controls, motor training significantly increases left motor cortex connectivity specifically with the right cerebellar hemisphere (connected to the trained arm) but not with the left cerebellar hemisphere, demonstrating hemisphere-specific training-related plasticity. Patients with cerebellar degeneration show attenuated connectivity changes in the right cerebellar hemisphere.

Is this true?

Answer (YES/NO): NO